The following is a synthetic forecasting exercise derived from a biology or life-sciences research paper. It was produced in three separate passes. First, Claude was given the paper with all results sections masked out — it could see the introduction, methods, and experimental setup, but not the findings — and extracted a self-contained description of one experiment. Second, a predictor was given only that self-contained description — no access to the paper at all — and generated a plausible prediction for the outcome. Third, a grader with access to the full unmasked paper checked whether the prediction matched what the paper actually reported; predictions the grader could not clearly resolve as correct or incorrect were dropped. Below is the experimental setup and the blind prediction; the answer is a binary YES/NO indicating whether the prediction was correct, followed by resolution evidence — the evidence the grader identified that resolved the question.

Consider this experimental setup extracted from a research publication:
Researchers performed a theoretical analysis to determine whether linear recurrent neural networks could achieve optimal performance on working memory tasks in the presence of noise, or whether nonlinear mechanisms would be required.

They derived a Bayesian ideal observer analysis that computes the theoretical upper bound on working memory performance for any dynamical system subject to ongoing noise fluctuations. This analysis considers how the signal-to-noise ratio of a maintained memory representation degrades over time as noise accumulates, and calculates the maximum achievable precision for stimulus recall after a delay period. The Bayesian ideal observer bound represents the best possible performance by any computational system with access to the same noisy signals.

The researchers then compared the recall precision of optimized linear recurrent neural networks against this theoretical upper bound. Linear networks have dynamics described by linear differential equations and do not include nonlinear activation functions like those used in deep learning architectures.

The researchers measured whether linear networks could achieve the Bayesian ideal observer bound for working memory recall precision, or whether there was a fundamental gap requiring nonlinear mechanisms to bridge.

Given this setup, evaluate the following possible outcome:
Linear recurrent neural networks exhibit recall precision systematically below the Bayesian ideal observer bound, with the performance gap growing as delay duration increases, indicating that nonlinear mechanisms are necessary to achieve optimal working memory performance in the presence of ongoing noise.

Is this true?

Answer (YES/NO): NO